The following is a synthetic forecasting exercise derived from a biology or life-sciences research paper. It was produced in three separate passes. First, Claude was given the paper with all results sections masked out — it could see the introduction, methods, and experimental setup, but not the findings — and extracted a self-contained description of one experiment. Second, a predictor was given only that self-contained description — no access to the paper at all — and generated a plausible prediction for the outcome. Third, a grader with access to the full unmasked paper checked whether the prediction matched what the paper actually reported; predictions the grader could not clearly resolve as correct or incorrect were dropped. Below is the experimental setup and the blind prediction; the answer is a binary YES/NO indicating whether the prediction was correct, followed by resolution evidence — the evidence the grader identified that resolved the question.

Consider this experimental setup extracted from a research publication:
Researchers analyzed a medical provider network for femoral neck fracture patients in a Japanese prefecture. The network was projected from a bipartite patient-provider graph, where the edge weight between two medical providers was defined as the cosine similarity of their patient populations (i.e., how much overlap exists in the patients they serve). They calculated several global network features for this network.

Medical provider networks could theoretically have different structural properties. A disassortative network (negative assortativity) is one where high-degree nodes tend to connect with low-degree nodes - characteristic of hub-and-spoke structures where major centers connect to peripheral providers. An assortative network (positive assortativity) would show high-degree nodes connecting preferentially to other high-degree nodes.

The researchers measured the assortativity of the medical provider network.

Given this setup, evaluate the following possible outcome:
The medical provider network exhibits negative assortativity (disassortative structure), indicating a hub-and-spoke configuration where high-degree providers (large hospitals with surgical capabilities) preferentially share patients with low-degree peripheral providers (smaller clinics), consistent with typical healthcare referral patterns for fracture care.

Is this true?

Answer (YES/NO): YES